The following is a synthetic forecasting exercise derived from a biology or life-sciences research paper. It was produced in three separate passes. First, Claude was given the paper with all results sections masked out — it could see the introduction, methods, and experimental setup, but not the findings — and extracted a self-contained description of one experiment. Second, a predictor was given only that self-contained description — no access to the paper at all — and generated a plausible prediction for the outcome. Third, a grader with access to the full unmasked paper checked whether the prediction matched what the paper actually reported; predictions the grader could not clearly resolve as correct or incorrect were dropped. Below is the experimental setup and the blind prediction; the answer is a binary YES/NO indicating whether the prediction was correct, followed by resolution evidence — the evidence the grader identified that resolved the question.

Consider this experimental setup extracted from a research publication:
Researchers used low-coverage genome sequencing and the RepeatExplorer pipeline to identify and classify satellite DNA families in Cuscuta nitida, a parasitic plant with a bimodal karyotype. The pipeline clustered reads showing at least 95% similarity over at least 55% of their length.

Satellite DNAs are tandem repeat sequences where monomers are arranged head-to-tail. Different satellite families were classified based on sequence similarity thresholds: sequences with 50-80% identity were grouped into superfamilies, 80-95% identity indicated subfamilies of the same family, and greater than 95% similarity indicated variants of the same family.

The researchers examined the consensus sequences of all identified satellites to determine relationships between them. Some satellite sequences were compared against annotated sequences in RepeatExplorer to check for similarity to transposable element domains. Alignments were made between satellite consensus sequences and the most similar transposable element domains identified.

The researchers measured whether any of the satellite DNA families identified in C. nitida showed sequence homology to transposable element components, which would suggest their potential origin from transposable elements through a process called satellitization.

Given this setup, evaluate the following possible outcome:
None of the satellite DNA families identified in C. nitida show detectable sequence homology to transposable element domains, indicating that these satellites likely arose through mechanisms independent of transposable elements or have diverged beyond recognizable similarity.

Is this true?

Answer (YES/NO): NO